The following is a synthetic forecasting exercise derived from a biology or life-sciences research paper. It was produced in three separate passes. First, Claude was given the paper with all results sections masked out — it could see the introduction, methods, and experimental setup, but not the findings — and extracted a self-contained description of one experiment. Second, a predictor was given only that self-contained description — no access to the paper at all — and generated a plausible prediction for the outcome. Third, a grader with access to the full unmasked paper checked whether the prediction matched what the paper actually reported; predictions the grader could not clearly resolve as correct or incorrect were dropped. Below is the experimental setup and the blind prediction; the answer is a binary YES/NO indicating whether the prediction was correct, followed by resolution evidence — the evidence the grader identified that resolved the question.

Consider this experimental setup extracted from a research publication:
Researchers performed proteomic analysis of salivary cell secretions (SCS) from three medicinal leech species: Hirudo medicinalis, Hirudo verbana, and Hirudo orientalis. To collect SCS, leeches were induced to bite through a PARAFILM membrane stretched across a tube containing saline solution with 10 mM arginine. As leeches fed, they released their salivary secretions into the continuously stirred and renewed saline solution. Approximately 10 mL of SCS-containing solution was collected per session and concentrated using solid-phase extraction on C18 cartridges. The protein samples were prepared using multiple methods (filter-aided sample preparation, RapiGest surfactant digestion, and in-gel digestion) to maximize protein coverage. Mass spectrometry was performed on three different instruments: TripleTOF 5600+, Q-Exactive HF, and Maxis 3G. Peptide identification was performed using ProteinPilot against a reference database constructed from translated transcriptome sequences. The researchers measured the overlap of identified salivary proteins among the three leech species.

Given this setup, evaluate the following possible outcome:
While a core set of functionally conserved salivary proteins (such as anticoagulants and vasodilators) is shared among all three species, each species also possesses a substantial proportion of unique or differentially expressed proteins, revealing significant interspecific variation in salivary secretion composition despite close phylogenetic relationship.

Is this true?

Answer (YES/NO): NO